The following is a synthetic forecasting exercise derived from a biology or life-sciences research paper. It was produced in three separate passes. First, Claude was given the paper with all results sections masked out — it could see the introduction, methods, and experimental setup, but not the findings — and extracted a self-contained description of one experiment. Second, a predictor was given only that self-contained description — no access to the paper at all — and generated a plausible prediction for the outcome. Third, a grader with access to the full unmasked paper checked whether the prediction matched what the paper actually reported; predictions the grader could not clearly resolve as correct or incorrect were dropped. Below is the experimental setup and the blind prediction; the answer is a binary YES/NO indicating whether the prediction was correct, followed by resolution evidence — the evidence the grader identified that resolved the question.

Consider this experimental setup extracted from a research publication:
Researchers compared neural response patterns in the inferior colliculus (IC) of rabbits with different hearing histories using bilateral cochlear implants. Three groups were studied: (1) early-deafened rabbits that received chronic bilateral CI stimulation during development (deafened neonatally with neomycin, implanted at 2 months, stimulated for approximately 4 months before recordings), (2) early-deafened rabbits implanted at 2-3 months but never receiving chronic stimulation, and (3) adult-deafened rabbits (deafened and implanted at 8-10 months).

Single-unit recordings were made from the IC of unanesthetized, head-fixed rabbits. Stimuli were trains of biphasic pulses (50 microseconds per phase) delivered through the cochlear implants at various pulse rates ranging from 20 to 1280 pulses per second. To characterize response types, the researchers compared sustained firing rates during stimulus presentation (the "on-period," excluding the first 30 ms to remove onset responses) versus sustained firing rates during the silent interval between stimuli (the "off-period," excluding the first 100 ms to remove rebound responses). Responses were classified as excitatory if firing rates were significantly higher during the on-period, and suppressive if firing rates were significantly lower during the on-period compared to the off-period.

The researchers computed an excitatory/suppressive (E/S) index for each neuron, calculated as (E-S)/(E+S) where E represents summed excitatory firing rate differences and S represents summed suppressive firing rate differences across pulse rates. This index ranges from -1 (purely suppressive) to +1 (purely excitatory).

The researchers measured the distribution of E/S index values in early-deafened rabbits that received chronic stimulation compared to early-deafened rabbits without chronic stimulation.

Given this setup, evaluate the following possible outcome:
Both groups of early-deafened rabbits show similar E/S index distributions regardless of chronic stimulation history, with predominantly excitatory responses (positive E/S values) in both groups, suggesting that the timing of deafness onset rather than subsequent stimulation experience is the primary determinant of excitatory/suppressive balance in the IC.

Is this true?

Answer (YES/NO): NO